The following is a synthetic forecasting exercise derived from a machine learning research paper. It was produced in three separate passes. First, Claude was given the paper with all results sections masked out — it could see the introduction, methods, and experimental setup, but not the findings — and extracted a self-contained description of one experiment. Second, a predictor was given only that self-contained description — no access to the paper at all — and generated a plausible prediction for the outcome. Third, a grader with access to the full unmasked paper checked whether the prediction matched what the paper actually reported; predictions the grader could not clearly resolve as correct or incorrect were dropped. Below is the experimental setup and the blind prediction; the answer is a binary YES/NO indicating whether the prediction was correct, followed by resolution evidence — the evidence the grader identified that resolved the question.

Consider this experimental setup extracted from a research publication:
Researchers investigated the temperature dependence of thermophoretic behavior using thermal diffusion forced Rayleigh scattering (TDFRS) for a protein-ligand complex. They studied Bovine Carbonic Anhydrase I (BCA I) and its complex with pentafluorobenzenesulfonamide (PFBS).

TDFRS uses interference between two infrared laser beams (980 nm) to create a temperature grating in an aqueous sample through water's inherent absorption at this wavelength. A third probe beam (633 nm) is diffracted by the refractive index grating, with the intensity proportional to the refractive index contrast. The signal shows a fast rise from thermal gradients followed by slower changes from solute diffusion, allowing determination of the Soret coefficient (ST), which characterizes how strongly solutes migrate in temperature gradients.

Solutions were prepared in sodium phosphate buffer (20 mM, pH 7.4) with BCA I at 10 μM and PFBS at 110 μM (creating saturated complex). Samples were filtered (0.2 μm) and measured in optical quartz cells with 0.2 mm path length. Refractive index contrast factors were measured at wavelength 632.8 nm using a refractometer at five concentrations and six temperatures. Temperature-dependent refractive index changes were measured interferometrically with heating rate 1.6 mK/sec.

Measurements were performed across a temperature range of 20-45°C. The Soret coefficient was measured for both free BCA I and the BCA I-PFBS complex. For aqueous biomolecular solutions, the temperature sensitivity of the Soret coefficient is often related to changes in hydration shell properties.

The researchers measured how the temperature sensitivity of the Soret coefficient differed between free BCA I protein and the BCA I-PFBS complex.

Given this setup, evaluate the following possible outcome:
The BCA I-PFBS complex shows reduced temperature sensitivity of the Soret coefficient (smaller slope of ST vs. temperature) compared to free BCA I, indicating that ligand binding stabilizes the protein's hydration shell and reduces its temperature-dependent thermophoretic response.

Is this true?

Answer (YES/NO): YES